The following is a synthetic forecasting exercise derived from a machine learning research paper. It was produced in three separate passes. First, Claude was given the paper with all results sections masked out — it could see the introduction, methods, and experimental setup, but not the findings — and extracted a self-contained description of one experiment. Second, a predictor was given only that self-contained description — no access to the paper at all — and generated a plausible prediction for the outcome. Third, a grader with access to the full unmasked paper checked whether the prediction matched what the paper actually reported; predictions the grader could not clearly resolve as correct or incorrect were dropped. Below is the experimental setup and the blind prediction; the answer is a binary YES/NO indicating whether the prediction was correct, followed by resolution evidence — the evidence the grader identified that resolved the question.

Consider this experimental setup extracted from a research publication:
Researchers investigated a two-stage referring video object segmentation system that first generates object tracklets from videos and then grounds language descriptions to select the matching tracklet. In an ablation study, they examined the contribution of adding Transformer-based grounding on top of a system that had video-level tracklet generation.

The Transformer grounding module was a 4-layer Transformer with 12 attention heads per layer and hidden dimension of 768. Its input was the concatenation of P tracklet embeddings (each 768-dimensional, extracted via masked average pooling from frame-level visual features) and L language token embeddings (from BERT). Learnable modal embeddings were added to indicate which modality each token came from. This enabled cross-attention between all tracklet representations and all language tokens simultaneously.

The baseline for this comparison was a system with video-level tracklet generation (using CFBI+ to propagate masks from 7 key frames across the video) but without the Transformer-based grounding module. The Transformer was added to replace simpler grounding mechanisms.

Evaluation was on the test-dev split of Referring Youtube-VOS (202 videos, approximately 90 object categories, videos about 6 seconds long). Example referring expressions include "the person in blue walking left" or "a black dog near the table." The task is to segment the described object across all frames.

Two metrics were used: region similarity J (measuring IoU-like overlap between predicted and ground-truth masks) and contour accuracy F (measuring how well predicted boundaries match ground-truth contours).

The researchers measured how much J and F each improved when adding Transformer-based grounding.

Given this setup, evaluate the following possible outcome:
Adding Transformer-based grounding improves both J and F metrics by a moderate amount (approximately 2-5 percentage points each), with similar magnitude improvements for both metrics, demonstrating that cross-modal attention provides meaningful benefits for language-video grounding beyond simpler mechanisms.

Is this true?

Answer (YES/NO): NO